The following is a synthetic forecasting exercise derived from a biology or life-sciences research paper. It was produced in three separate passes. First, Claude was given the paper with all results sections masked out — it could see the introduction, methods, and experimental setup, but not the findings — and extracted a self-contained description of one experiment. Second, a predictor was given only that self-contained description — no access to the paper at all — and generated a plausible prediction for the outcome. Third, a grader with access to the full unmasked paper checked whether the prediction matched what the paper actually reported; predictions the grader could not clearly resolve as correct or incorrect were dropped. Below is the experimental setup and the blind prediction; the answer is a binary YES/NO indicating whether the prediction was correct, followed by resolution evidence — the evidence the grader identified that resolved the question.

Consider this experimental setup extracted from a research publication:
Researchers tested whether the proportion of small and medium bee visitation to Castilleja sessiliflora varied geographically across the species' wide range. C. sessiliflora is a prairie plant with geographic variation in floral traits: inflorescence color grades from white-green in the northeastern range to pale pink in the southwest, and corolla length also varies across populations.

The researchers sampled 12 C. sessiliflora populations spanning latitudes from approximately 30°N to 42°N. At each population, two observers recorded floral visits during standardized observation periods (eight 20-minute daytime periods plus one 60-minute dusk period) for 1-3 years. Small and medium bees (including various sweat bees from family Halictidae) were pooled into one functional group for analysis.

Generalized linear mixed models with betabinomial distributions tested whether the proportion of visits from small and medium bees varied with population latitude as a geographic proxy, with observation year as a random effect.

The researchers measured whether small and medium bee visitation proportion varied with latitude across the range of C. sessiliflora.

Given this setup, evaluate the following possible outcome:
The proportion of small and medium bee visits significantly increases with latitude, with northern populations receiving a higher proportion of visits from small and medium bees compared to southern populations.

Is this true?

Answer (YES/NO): YES